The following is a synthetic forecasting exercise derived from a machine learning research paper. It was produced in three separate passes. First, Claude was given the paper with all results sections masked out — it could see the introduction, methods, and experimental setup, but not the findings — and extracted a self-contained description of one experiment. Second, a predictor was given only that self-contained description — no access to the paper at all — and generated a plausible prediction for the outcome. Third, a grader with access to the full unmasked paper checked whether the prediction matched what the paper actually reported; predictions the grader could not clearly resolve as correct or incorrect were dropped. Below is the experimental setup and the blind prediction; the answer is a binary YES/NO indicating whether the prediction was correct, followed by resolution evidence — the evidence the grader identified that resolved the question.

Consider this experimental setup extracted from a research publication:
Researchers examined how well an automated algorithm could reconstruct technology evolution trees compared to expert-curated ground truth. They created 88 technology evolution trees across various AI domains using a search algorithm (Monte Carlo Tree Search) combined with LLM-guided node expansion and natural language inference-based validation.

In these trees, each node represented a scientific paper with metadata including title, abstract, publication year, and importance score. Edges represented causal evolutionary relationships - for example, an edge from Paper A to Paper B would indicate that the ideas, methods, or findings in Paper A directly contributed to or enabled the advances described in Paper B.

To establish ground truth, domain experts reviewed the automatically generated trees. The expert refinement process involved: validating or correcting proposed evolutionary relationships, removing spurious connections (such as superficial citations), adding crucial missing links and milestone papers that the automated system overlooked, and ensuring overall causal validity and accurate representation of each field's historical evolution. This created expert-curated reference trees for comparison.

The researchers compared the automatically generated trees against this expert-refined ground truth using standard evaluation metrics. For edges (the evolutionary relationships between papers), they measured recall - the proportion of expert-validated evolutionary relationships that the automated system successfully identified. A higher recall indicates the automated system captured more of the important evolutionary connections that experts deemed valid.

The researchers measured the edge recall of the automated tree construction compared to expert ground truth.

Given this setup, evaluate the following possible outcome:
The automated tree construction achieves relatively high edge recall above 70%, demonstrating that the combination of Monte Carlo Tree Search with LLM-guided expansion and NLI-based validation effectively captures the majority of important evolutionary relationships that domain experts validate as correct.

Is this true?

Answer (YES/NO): YES